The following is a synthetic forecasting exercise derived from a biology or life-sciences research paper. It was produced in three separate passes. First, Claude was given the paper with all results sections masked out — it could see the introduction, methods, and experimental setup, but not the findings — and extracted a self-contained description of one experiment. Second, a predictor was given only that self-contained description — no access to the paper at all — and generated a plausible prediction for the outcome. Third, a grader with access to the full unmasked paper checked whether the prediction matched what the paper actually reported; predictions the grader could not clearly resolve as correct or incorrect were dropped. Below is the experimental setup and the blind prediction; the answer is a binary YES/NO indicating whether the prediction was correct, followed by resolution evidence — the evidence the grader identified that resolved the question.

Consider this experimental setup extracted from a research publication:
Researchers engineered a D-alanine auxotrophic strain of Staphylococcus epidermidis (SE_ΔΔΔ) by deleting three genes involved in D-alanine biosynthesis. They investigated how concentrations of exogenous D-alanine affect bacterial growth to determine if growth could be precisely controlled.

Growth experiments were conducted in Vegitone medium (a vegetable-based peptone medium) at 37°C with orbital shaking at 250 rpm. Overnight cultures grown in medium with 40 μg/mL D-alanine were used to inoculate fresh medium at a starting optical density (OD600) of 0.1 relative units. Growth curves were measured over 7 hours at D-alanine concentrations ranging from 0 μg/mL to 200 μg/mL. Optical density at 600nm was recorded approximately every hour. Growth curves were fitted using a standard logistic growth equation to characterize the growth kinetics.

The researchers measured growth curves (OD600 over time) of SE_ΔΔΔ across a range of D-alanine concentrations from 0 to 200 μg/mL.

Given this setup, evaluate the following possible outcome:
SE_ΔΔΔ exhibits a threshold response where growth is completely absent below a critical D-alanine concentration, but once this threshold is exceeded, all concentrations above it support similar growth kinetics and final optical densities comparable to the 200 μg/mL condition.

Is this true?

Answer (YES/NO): NO